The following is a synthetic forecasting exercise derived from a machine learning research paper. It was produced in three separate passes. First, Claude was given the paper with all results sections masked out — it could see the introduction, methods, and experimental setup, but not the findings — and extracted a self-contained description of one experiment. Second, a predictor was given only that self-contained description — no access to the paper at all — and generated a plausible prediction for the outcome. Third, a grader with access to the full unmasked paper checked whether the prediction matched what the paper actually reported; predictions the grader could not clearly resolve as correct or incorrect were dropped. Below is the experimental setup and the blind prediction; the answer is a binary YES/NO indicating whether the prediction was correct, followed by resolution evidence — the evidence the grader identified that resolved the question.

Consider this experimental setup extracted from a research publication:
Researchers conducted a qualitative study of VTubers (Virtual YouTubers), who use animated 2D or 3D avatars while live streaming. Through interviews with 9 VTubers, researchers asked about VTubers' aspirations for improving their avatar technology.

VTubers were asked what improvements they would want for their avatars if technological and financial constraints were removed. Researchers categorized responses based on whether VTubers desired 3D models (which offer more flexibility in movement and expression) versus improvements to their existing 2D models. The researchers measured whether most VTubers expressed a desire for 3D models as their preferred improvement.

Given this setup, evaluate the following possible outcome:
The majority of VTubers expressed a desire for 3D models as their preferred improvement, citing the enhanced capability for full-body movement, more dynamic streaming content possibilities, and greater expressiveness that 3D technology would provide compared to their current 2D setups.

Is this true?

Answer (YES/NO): YES